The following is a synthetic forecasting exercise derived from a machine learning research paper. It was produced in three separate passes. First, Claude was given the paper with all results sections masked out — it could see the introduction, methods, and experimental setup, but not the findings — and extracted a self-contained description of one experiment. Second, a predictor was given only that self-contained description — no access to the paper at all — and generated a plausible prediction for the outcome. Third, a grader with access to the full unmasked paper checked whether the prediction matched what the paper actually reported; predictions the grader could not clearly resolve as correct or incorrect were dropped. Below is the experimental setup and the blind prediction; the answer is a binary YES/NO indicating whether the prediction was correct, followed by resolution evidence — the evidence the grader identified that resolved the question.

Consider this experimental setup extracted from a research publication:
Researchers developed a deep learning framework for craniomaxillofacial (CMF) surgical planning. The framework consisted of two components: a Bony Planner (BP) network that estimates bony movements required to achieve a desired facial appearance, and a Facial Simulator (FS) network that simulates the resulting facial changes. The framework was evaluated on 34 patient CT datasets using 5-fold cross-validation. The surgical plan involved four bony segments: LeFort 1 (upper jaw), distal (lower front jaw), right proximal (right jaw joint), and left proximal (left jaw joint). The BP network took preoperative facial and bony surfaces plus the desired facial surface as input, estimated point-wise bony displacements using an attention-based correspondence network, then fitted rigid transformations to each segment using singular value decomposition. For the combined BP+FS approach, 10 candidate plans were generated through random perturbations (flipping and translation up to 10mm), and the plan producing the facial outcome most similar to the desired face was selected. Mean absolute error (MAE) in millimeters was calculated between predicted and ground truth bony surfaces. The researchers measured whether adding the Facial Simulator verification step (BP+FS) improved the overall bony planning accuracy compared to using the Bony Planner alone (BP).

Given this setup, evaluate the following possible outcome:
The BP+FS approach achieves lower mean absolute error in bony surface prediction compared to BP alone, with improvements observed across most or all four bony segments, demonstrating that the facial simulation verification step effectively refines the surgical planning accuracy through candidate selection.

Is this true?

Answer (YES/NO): NO